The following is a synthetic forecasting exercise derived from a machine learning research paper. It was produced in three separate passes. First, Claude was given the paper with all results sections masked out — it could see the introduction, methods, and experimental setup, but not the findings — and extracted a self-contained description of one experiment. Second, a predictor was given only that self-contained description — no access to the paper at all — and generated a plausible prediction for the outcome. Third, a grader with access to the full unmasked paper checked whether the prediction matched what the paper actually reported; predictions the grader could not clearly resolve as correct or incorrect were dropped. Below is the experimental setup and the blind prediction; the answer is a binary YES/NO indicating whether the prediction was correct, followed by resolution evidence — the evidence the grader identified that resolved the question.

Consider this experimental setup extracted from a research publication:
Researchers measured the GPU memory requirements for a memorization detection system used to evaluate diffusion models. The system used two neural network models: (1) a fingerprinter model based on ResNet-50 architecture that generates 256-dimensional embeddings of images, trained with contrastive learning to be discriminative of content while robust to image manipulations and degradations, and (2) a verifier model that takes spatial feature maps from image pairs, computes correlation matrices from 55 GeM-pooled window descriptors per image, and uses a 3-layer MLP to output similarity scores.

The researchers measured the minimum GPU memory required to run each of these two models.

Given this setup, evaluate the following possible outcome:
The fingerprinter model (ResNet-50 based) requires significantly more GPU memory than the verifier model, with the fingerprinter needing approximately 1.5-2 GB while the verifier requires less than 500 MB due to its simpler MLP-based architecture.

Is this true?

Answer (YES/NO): NO